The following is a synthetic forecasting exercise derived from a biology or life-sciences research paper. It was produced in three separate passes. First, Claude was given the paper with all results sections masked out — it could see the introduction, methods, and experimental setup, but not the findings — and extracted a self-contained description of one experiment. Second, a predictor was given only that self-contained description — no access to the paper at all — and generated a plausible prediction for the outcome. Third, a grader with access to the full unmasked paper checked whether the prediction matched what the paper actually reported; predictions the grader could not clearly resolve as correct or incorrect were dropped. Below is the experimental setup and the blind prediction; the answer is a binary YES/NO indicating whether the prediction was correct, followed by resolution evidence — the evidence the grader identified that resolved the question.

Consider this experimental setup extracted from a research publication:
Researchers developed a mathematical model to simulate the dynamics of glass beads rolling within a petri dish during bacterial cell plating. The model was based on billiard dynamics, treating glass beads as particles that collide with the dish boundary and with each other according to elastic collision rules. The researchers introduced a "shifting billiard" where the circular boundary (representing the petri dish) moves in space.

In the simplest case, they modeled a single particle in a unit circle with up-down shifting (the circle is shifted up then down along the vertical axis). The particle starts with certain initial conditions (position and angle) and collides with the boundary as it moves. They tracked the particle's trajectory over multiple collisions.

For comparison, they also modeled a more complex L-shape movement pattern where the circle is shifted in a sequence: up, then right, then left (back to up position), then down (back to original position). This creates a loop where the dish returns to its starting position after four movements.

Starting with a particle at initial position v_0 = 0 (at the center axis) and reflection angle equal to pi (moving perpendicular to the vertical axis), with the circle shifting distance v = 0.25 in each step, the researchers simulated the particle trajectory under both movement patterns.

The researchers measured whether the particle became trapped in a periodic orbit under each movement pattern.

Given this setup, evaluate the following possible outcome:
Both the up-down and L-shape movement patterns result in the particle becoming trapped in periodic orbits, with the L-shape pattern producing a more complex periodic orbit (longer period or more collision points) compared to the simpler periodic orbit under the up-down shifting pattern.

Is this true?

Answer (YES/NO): NO